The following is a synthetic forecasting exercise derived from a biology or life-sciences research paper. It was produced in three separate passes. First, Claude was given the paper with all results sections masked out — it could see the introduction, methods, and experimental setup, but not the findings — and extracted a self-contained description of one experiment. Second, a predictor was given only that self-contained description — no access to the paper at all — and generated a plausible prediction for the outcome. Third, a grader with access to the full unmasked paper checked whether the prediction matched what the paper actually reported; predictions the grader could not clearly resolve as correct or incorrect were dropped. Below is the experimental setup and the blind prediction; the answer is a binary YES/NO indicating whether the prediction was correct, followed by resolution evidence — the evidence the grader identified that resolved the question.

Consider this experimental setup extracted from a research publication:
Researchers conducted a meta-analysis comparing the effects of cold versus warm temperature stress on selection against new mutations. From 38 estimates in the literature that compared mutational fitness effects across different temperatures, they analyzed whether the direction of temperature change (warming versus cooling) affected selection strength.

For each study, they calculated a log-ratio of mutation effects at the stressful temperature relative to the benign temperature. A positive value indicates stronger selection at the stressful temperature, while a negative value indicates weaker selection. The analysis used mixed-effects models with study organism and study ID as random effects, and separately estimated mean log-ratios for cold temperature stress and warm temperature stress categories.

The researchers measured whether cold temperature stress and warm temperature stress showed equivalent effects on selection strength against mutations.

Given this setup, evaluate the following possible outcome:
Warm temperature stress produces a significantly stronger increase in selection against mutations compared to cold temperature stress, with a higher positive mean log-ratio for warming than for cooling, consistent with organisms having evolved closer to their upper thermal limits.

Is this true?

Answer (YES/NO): NO